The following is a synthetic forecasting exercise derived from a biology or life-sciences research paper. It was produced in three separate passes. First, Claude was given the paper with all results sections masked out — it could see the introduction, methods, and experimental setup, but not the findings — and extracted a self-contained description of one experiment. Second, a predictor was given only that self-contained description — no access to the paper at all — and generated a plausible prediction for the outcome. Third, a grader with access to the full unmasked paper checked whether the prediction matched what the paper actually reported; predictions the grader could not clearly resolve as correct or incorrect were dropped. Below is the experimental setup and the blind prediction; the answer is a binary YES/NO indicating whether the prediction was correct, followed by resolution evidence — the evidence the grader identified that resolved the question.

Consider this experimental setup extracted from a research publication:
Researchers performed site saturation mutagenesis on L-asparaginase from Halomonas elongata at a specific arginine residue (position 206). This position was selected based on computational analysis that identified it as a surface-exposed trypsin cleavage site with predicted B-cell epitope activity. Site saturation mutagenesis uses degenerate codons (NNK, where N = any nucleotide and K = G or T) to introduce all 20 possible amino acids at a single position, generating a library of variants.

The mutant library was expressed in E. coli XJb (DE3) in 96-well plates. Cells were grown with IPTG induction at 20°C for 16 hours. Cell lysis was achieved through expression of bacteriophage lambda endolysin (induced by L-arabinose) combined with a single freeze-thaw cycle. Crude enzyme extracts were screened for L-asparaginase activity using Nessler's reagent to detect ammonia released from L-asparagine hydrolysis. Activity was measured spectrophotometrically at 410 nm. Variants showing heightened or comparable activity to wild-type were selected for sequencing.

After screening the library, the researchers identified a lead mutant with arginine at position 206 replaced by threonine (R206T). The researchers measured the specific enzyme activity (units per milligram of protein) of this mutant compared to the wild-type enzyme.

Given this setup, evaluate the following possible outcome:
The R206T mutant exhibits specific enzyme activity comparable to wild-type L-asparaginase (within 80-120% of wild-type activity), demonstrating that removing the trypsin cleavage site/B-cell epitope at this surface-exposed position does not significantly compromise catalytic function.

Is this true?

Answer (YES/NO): NO